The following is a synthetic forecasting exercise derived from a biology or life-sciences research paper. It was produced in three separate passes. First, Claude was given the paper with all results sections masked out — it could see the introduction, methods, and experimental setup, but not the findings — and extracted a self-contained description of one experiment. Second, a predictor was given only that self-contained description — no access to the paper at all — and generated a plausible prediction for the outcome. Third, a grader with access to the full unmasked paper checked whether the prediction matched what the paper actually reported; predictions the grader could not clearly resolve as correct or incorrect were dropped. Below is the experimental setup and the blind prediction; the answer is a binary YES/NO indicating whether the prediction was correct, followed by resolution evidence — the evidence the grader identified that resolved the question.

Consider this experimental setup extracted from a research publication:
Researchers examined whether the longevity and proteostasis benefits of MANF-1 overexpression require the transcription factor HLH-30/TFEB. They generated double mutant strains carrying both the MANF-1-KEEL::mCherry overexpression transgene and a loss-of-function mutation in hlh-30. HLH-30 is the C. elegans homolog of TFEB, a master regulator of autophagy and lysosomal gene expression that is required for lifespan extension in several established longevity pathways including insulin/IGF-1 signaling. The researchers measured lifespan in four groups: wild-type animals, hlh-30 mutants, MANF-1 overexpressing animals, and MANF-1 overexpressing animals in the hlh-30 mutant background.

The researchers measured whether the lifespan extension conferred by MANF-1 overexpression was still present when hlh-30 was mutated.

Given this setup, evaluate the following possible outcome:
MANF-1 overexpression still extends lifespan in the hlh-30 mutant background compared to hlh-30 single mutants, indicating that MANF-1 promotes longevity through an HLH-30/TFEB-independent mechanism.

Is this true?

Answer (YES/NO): NO